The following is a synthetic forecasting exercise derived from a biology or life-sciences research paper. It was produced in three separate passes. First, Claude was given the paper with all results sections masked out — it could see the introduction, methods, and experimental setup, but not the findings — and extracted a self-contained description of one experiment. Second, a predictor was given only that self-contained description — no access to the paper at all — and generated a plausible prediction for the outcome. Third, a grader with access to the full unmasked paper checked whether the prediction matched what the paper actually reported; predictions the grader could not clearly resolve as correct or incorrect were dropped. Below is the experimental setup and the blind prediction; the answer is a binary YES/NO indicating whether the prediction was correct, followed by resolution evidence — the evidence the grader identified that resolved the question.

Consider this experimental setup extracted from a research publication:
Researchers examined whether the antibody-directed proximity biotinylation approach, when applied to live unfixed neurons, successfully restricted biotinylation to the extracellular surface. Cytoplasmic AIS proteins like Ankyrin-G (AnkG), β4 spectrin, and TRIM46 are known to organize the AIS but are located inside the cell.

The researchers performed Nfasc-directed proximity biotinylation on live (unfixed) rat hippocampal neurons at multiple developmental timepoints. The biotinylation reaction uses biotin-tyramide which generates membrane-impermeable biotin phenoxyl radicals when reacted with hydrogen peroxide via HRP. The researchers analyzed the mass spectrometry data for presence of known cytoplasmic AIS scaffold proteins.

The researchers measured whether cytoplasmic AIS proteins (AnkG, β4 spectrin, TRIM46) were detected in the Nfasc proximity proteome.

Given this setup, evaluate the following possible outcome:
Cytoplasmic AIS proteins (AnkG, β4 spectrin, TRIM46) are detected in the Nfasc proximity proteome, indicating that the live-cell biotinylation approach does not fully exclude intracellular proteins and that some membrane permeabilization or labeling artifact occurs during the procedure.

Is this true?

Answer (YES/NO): NO